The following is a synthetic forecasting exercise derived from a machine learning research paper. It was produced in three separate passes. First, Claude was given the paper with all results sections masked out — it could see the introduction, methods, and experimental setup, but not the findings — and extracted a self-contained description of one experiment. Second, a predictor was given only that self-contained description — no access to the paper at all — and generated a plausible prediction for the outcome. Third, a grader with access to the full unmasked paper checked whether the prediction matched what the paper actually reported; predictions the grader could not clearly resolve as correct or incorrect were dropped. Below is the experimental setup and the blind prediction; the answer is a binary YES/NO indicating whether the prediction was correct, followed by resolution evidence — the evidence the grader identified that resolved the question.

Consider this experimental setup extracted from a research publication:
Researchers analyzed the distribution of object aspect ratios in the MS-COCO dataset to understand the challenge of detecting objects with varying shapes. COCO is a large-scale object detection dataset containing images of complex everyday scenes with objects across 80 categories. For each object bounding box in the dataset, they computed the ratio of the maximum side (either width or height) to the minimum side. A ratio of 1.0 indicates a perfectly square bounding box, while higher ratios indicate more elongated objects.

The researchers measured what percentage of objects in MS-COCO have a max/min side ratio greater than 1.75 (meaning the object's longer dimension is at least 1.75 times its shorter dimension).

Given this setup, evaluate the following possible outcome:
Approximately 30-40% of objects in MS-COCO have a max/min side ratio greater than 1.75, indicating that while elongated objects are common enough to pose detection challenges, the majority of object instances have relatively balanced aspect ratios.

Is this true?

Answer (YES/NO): NO